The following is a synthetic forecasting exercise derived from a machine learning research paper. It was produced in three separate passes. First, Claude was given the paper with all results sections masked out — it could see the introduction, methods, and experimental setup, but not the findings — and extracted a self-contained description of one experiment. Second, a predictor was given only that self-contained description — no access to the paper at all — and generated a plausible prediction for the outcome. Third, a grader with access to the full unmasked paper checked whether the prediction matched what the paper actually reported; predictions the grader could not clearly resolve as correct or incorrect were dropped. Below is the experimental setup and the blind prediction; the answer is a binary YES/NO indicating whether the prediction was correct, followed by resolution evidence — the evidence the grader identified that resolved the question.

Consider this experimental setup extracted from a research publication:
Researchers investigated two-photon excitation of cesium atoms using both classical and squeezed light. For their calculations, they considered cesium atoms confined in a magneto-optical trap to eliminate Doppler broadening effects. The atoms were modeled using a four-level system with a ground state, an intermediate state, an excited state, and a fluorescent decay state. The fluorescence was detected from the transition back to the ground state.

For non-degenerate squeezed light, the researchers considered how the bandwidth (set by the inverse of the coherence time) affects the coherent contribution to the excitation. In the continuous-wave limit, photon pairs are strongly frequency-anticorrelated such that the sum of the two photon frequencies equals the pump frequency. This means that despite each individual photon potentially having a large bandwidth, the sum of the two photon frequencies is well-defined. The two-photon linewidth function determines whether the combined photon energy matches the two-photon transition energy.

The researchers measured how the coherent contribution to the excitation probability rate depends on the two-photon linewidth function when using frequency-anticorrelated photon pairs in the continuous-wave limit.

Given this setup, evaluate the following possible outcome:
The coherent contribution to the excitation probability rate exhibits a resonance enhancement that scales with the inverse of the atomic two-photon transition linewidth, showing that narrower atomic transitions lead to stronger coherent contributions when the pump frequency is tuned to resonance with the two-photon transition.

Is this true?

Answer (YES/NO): YES